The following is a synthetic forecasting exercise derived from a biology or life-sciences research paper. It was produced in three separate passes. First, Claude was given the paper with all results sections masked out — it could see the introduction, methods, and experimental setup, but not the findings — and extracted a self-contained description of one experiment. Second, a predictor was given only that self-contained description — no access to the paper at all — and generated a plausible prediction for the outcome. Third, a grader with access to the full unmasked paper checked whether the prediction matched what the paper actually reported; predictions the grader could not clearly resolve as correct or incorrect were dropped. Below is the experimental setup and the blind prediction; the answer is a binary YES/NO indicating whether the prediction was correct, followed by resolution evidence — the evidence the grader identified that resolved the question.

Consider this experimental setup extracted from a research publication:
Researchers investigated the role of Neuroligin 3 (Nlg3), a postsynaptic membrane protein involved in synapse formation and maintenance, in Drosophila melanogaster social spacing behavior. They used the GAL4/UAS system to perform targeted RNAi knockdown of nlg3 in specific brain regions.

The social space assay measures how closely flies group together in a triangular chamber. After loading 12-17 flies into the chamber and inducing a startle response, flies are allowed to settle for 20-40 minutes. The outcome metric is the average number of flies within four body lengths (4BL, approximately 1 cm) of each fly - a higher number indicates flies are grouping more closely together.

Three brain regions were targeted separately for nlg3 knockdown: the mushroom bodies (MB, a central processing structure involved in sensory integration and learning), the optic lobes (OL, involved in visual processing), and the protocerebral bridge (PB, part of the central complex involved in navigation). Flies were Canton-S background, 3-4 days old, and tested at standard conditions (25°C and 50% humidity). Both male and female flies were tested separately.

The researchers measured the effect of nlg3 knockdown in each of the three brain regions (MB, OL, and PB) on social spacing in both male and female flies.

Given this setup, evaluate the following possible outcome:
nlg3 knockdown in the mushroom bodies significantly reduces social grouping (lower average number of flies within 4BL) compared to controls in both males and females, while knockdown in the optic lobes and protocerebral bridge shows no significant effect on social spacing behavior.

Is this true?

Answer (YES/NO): NO